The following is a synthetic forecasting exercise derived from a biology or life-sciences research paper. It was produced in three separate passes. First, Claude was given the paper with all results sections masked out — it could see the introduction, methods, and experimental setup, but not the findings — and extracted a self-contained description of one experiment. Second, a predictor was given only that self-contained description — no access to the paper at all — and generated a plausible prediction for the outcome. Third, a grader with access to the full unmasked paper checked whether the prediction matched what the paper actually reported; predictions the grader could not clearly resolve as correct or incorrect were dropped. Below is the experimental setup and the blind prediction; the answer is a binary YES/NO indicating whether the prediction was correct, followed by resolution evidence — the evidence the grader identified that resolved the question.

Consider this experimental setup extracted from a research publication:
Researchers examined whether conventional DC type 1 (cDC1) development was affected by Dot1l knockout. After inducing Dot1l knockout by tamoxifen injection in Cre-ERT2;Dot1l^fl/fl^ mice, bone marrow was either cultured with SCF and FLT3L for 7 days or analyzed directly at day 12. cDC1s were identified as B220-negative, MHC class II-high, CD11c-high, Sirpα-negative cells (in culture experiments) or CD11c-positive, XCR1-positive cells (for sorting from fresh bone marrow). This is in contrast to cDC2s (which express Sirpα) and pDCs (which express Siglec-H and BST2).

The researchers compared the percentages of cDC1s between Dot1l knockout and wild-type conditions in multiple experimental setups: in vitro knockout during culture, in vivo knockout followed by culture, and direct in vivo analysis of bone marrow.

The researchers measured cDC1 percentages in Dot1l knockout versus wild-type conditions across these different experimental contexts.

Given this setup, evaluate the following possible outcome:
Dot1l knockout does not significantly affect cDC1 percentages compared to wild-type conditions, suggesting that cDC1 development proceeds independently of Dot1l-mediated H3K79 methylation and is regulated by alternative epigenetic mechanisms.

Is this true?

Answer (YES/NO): YES